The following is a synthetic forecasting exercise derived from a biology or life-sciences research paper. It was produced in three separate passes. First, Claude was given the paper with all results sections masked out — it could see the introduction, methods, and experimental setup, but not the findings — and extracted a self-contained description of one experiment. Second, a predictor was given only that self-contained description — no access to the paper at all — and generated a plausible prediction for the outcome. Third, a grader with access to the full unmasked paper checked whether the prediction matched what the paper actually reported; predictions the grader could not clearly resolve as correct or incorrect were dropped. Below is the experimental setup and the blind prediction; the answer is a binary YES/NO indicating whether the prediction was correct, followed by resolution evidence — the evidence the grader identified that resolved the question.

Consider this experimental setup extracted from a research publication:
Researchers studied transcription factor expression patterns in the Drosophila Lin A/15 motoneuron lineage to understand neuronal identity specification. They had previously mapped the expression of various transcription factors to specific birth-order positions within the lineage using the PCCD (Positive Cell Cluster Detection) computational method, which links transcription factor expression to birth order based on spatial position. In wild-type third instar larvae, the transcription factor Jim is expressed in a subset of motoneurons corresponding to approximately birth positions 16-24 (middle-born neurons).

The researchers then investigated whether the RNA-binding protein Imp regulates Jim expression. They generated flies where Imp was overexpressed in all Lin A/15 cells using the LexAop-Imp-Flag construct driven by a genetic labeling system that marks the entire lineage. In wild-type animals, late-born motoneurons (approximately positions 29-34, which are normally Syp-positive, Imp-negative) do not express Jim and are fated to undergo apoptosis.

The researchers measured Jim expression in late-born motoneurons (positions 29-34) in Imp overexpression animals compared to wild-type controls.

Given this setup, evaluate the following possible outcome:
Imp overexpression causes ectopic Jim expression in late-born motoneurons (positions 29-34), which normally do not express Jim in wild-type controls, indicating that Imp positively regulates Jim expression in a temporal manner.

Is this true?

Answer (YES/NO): YES